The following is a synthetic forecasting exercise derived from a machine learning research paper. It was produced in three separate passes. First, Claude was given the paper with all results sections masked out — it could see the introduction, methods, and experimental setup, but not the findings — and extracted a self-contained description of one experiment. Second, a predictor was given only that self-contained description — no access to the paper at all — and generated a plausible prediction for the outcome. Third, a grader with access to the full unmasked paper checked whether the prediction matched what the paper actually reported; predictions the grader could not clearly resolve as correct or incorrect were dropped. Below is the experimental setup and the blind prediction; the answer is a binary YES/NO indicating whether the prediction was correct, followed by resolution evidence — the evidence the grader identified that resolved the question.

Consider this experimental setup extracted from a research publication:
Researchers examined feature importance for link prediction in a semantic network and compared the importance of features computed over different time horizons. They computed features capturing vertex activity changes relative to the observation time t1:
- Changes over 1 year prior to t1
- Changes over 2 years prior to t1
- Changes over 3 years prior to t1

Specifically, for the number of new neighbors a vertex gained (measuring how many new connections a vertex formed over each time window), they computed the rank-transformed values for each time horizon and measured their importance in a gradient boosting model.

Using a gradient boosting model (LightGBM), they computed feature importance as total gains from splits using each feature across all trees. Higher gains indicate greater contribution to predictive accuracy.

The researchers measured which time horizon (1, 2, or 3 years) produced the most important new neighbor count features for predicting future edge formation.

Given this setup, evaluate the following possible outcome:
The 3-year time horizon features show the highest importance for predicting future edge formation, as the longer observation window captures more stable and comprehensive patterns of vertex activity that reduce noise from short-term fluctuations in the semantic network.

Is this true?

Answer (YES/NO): NO